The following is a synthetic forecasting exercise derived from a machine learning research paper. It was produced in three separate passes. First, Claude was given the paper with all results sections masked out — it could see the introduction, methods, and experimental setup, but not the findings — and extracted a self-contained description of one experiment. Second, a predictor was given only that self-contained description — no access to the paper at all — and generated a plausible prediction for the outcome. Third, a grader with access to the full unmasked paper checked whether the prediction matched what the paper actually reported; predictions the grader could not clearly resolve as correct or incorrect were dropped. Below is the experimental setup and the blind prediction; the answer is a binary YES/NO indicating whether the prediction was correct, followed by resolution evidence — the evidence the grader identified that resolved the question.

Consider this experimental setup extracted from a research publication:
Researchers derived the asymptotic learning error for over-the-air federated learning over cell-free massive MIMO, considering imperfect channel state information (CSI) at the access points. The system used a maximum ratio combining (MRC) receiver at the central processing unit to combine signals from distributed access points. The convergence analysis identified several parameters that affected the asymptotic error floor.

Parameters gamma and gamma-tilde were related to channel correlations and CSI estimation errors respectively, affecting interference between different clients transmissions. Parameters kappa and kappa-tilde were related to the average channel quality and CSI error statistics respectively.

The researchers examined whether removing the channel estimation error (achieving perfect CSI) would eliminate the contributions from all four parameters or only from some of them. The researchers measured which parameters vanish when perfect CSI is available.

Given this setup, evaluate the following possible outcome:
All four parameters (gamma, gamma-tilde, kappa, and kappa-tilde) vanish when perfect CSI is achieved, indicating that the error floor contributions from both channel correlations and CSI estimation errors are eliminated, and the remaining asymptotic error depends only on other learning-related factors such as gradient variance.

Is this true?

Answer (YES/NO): NO